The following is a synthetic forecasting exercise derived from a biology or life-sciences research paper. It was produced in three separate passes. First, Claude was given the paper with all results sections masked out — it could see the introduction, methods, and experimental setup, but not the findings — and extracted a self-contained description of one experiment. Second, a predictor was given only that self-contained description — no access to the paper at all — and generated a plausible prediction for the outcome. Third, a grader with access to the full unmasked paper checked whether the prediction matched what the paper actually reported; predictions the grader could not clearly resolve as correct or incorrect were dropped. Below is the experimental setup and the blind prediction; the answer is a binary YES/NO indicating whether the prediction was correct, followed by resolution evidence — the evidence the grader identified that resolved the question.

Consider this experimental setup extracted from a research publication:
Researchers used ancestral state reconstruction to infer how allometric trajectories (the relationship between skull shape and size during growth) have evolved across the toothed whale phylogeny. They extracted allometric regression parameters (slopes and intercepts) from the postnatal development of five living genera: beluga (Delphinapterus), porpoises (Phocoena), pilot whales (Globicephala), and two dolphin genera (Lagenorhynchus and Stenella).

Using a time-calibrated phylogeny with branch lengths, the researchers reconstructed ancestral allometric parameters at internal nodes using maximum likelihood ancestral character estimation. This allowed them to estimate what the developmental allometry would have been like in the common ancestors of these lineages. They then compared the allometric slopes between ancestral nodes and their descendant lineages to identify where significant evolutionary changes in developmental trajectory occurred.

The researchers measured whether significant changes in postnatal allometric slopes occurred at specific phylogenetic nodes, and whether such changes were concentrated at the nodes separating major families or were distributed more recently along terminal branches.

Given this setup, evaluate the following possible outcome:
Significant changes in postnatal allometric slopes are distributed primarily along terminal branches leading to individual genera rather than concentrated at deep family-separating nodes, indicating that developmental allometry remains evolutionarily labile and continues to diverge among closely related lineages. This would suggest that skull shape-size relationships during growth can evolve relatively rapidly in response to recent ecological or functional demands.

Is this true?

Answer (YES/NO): NO